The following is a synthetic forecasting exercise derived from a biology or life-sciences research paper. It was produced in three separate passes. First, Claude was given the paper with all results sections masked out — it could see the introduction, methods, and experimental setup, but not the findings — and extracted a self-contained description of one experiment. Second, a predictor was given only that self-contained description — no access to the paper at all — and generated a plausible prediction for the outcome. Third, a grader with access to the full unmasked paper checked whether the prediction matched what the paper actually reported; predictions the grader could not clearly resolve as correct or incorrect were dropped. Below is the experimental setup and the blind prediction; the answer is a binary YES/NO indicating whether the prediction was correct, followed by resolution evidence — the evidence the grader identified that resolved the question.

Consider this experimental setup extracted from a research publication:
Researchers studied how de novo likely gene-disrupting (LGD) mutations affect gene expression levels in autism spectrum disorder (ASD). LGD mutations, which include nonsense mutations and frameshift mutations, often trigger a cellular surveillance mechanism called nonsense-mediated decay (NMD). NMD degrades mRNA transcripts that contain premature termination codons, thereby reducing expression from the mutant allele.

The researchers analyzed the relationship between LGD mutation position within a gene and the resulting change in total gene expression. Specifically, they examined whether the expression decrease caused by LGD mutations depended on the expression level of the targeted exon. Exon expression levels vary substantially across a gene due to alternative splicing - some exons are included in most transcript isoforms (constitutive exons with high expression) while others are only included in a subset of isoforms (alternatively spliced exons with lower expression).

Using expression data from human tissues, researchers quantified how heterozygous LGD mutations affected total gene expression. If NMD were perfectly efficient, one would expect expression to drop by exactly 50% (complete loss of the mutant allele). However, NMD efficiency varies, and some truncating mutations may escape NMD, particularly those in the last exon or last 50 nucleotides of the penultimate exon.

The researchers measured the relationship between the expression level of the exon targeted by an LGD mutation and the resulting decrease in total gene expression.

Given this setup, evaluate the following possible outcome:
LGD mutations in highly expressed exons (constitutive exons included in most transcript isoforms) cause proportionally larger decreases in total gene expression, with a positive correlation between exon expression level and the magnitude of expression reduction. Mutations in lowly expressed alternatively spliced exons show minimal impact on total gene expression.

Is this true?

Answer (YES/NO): YES